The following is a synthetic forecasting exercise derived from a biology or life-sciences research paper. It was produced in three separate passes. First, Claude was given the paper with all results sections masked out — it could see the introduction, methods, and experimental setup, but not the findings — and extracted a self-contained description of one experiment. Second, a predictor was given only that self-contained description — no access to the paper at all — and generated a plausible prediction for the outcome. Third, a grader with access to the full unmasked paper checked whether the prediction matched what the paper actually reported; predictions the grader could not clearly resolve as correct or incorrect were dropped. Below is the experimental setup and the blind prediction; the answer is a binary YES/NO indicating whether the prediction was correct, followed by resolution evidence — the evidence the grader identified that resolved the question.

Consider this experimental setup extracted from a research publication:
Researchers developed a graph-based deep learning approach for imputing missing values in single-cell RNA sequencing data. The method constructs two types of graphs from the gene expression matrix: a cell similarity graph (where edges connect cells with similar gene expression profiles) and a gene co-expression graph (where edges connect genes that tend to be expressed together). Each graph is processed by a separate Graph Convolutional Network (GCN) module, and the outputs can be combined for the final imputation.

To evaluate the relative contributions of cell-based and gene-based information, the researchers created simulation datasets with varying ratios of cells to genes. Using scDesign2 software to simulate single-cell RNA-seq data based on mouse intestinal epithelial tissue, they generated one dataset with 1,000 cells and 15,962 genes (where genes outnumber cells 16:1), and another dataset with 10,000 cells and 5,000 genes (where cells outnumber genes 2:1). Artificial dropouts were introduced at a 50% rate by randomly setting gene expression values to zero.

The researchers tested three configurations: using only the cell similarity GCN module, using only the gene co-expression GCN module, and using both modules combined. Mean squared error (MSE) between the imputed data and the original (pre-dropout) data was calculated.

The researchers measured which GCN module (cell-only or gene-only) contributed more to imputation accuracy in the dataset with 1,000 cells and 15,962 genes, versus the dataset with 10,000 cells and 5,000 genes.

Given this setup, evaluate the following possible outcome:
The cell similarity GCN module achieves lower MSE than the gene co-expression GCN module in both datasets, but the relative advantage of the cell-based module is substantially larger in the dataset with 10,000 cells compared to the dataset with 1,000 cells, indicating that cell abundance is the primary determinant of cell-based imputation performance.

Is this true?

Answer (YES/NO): NO